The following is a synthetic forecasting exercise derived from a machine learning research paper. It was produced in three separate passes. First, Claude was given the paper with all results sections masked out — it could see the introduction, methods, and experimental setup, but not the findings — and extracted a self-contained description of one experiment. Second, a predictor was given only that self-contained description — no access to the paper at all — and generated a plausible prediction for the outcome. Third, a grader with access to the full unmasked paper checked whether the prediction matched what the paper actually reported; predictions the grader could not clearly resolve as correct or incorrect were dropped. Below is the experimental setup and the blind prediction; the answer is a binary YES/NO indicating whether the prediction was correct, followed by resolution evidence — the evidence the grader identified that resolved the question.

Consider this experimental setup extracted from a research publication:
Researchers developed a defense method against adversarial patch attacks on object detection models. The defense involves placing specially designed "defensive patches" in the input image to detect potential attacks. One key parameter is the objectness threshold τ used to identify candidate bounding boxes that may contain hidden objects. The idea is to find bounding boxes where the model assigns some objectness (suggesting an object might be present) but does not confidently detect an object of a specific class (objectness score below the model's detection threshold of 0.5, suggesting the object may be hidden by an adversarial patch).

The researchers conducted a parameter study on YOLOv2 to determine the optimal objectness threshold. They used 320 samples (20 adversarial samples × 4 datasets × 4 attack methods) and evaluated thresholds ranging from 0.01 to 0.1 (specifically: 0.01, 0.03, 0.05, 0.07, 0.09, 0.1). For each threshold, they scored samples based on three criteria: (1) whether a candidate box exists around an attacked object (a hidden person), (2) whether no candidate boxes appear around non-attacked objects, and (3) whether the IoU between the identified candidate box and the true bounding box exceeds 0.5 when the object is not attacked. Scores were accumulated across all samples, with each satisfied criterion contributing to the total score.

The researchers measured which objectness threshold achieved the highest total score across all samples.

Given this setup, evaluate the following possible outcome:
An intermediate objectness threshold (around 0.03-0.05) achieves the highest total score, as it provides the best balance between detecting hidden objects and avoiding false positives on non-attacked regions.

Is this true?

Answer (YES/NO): YES